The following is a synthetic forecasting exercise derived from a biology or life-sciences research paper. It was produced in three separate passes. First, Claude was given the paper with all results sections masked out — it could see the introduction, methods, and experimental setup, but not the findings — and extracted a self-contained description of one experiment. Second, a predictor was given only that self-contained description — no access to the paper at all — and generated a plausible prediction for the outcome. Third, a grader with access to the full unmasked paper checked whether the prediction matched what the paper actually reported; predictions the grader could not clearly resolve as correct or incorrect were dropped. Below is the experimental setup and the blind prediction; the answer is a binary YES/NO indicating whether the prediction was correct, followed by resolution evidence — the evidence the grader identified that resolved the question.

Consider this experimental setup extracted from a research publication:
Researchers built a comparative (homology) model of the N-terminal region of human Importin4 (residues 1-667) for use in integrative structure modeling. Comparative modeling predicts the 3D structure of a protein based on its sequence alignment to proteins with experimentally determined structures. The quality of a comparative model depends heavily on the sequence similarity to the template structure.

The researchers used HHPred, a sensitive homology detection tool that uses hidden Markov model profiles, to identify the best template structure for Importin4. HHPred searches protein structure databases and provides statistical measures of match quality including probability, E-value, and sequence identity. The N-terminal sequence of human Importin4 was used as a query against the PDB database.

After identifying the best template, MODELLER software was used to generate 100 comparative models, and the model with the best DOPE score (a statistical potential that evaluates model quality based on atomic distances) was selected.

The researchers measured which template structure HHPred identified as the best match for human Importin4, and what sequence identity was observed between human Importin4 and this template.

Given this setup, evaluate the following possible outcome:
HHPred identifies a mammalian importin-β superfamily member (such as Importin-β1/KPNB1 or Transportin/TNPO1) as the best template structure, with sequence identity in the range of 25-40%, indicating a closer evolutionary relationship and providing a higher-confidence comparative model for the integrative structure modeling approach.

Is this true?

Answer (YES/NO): NO